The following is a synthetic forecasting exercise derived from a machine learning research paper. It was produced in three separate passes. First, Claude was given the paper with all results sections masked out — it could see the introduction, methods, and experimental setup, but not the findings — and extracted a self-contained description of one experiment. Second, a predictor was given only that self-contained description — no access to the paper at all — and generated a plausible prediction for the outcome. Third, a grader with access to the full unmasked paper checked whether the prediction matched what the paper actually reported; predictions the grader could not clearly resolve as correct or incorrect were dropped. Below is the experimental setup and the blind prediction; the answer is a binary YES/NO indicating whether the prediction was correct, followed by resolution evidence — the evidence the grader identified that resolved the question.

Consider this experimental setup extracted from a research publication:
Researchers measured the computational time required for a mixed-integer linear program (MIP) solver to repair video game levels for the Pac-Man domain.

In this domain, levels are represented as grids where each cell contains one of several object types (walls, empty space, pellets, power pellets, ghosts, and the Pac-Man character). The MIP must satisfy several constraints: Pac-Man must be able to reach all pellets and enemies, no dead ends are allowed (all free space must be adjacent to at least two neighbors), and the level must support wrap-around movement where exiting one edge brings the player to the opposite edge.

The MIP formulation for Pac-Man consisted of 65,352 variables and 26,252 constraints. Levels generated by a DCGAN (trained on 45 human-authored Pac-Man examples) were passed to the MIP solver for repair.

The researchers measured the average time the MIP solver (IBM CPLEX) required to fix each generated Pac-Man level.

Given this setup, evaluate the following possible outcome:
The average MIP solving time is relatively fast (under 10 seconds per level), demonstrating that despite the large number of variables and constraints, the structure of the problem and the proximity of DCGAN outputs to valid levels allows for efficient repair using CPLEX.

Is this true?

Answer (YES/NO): YES